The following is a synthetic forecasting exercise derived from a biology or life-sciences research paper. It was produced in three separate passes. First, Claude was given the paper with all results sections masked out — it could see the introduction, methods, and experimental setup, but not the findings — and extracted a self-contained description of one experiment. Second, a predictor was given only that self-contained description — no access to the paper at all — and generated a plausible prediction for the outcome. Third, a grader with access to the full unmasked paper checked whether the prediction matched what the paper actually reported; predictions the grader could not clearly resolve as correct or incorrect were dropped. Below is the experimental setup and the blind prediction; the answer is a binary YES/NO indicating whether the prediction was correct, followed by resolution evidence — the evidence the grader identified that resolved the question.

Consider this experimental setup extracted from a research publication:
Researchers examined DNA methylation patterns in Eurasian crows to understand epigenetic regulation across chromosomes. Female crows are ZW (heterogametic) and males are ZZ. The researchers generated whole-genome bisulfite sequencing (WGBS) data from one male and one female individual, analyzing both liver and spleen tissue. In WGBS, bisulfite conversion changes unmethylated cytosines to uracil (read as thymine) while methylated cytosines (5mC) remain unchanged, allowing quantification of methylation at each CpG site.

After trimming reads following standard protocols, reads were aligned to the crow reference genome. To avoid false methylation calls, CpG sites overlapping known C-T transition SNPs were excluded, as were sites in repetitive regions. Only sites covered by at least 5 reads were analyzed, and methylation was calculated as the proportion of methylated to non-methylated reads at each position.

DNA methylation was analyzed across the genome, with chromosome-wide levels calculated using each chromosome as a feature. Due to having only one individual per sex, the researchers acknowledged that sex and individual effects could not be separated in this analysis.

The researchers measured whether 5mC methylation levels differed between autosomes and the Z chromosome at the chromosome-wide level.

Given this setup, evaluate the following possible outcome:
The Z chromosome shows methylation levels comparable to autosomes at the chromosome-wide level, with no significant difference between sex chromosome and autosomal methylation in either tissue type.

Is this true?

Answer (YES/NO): NO